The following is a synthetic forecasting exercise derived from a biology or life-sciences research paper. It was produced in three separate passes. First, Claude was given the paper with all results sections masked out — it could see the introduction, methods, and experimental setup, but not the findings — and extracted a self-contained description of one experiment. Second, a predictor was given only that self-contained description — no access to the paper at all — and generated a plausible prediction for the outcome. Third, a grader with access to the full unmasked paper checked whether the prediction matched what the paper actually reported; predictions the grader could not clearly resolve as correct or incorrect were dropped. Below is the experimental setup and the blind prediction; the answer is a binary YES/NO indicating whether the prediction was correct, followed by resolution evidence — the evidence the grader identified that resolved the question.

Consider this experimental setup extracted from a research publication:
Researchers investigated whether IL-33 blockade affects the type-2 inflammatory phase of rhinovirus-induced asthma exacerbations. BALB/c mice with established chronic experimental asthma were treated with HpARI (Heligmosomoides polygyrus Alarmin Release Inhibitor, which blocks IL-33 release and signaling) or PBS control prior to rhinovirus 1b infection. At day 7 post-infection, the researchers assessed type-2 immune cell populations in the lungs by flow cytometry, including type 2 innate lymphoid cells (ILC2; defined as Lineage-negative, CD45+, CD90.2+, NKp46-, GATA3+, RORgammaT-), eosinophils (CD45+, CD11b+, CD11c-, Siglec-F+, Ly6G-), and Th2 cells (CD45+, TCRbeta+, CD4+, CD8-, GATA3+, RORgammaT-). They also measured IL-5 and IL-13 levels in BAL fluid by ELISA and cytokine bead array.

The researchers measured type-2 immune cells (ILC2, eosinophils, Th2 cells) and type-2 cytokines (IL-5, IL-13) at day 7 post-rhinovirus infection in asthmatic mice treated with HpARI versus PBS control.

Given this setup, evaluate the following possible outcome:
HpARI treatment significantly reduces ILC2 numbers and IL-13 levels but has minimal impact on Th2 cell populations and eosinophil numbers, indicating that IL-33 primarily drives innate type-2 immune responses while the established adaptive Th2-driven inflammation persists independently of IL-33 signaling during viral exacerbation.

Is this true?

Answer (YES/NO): NO